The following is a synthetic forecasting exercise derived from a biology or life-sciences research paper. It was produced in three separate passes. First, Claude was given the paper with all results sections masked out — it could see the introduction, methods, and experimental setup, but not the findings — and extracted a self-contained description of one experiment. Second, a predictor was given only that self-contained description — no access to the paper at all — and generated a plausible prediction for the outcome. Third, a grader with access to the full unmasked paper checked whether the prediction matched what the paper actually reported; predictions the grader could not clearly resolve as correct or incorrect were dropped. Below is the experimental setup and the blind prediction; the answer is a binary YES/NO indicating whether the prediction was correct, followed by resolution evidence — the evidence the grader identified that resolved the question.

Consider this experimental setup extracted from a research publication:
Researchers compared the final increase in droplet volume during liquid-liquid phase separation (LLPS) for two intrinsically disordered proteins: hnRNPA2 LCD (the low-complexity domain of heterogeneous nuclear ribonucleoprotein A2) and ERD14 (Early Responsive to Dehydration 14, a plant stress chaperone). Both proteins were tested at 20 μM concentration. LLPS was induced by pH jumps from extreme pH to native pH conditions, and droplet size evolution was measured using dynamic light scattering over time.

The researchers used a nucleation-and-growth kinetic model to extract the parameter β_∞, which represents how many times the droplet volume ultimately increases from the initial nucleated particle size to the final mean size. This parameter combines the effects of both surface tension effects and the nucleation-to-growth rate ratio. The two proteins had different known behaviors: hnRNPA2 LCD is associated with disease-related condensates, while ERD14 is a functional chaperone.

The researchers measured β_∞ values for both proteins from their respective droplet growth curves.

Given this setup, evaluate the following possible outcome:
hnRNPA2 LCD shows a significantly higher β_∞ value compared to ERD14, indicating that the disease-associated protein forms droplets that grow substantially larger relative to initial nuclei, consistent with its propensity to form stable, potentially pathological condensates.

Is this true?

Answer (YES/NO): NO